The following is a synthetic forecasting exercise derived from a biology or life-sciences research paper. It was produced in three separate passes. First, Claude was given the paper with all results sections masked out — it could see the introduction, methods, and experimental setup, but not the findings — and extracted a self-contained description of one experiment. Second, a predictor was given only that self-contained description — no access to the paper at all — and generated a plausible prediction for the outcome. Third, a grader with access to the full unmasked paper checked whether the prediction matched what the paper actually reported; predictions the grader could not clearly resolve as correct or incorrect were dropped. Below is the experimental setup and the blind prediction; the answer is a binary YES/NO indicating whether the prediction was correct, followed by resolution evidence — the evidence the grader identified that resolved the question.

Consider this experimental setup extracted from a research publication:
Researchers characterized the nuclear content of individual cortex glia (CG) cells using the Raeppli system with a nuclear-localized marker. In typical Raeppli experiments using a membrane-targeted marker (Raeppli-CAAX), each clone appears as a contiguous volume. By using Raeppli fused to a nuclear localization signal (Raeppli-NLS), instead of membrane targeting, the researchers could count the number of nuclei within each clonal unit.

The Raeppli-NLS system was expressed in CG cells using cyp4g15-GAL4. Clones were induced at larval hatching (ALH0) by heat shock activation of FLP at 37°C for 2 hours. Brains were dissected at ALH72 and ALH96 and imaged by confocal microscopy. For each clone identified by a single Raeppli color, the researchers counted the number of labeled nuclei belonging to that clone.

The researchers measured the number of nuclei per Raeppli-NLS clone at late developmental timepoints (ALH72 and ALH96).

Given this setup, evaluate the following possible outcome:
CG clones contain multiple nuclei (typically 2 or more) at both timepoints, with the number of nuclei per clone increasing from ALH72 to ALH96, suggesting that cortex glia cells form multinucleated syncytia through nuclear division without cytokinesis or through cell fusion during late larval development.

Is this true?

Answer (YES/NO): YES